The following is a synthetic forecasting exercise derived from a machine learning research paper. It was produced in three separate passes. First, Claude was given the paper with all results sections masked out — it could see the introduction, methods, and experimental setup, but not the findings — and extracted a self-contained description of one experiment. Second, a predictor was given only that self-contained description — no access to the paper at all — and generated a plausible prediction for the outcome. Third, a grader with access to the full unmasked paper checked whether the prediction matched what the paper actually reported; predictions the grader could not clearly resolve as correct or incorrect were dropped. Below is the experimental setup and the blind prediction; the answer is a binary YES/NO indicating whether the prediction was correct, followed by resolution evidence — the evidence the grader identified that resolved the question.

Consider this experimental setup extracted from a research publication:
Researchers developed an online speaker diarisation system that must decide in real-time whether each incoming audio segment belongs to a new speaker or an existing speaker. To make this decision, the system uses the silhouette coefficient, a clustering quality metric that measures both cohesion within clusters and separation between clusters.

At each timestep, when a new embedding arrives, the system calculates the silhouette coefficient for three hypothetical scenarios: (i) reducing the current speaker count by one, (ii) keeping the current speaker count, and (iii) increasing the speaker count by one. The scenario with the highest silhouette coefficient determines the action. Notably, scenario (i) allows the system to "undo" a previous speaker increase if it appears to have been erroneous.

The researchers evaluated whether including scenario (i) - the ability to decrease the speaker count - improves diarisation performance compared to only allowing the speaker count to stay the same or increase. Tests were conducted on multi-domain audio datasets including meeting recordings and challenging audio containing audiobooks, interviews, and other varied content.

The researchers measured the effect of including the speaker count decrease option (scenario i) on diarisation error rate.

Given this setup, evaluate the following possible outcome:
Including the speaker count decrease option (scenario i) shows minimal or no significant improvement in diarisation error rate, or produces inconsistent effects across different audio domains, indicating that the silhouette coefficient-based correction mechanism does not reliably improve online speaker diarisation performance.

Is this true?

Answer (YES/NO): NO